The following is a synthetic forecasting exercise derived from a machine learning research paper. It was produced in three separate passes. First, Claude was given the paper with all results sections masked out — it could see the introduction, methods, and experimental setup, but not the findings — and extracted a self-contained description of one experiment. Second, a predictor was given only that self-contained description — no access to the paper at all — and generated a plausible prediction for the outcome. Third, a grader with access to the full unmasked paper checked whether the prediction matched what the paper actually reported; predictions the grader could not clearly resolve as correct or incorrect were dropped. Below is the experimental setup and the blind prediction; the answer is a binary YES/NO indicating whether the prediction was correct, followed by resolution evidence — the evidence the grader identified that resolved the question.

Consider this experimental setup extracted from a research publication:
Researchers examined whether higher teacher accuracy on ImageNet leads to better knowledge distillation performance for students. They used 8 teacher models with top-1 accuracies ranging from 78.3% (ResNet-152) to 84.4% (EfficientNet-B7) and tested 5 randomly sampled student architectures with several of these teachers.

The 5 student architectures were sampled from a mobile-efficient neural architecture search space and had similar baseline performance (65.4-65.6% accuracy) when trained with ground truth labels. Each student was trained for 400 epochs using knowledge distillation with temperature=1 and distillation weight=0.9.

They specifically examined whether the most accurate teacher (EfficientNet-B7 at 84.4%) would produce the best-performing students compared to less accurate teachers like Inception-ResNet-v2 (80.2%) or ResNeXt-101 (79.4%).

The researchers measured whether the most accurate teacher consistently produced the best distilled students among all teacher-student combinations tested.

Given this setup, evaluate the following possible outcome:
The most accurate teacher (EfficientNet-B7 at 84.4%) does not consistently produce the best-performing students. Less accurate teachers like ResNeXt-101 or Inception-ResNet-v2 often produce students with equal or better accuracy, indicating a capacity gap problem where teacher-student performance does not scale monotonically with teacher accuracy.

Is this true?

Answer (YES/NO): YES